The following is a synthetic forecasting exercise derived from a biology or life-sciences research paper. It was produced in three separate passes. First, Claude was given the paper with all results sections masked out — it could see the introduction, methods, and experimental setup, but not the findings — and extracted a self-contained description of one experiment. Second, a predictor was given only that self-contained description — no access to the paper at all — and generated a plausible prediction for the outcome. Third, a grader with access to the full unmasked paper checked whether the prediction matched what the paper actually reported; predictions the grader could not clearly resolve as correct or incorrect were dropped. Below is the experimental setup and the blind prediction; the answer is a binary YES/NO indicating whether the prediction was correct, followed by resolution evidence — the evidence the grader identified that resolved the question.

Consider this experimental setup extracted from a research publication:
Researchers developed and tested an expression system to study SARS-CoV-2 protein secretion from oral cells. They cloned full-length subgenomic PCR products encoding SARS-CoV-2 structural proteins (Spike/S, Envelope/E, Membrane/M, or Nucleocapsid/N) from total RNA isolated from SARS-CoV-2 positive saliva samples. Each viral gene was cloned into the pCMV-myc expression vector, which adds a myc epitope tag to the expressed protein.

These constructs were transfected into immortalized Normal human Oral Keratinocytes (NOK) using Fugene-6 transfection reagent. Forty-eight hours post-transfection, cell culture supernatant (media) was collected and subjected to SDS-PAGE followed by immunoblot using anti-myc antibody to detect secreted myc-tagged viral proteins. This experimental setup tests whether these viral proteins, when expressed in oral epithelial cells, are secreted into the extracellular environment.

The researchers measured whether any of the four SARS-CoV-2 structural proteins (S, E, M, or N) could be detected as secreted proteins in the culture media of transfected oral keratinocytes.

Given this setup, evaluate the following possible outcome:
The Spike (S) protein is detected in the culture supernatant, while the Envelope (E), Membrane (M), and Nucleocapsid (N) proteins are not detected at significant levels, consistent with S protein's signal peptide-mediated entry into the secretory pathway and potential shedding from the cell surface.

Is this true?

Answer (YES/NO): NO